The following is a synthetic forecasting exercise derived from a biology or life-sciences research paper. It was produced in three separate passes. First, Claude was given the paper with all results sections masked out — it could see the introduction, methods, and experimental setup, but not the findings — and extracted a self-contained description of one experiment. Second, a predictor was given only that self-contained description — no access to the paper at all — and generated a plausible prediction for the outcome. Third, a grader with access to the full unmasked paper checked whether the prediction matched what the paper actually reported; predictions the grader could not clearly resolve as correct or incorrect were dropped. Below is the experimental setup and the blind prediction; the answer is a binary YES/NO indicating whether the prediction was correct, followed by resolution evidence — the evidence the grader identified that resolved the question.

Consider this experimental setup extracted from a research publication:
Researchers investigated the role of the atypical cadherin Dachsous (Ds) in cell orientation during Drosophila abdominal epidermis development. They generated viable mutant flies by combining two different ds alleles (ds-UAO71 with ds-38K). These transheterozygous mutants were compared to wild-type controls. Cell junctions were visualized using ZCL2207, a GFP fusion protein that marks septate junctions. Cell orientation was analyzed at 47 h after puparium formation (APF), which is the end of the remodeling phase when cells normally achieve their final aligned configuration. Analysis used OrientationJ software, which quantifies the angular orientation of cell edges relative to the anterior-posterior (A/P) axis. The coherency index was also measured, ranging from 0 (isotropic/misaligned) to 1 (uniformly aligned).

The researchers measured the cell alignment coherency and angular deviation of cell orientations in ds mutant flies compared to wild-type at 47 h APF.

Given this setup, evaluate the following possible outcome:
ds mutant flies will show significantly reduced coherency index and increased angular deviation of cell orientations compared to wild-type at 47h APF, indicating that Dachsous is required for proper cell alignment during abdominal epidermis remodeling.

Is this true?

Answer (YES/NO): YES